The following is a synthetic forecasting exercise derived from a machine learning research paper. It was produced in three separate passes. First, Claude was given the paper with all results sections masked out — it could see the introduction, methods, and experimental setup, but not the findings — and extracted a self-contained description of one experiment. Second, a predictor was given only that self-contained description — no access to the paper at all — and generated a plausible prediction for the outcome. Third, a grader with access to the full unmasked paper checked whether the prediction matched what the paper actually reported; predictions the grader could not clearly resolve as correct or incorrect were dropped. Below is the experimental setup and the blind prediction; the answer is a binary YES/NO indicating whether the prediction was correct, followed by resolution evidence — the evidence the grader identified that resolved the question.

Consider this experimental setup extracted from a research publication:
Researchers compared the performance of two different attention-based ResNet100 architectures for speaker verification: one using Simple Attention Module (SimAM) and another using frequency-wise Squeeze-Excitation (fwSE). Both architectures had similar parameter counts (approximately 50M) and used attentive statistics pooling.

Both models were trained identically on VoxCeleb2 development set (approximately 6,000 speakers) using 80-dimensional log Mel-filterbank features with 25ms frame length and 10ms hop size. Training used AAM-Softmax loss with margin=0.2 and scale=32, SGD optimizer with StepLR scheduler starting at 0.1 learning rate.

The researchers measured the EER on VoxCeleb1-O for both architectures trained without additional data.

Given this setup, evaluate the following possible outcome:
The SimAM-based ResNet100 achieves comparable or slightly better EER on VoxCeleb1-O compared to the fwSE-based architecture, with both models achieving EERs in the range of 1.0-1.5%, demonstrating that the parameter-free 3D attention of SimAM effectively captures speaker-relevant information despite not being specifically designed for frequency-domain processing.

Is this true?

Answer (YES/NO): NO